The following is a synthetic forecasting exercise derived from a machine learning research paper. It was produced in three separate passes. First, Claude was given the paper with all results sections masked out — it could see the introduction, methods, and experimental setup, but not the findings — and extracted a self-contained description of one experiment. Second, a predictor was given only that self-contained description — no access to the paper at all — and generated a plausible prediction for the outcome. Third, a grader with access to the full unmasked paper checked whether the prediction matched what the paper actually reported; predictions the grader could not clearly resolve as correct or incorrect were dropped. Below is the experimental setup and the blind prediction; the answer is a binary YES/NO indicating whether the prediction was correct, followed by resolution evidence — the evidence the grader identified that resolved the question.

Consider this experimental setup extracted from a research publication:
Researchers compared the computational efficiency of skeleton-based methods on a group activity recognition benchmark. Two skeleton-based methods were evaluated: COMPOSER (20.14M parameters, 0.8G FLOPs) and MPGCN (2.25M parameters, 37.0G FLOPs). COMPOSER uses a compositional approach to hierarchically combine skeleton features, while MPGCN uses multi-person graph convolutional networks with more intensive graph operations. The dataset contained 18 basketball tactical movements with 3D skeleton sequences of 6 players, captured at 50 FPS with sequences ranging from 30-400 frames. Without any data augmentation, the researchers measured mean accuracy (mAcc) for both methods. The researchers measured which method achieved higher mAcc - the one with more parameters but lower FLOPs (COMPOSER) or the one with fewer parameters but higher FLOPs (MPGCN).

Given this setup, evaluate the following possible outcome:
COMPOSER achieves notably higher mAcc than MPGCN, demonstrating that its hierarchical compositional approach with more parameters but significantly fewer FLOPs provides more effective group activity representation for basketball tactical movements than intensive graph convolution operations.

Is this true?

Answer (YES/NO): NO